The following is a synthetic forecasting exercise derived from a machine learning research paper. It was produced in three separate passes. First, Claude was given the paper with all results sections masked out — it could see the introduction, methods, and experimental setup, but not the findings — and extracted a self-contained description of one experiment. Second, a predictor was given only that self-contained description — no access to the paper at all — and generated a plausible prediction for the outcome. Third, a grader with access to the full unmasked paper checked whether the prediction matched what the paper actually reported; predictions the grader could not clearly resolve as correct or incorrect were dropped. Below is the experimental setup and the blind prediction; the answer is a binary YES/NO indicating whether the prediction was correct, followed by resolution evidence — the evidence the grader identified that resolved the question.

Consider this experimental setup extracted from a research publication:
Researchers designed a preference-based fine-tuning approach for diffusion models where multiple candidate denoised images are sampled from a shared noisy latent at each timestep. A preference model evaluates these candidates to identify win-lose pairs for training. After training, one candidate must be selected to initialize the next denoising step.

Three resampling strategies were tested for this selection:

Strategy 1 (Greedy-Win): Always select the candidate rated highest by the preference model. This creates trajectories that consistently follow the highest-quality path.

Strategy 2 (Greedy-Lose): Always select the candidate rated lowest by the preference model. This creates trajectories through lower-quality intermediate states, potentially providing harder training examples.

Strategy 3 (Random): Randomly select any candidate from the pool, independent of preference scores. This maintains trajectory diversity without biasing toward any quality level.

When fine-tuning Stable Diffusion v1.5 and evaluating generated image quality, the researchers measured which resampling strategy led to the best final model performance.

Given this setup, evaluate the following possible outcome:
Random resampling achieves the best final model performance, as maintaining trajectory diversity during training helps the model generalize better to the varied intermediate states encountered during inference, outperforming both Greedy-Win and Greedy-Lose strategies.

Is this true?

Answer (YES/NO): YES